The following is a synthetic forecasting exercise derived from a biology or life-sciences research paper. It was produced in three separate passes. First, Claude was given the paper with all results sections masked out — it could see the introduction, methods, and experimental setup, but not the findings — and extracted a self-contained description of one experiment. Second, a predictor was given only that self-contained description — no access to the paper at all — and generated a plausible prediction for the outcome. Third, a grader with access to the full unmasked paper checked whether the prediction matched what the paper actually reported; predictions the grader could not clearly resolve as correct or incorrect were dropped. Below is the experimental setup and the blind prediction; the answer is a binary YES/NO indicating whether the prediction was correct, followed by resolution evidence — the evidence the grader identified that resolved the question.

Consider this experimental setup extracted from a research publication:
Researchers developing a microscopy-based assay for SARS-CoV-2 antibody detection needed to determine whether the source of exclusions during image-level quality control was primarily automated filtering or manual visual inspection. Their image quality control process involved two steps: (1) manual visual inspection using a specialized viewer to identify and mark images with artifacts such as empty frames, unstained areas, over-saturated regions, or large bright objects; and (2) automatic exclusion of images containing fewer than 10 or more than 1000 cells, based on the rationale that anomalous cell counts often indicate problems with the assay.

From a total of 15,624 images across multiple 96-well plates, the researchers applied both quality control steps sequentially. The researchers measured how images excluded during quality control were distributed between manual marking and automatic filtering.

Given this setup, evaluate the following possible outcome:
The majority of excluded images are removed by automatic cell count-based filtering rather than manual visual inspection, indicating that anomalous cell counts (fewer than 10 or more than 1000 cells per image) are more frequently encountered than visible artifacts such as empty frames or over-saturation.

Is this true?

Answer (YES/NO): NO